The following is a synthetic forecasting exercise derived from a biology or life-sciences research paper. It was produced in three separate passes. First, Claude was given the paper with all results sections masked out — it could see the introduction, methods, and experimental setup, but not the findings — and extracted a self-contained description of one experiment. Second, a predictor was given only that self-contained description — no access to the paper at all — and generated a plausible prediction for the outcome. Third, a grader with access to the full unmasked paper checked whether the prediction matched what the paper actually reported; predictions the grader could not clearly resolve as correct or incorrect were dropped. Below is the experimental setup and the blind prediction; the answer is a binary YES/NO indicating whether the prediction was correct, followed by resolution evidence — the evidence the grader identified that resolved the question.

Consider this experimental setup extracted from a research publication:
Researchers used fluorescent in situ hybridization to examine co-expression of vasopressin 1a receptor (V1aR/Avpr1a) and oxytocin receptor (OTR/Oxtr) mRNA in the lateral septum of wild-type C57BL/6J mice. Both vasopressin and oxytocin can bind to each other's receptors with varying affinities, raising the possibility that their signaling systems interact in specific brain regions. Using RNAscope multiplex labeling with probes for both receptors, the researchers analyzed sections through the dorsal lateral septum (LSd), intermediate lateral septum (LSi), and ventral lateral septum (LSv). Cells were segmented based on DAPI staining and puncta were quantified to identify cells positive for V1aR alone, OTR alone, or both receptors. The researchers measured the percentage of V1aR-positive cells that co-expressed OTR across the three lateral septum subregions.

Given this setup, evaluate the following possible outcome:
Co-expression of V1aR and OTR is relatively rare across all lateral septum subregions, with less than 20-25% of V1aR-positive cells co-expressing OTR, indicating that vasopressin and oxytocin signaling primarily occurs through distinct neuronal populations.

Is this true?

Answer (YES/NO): NO